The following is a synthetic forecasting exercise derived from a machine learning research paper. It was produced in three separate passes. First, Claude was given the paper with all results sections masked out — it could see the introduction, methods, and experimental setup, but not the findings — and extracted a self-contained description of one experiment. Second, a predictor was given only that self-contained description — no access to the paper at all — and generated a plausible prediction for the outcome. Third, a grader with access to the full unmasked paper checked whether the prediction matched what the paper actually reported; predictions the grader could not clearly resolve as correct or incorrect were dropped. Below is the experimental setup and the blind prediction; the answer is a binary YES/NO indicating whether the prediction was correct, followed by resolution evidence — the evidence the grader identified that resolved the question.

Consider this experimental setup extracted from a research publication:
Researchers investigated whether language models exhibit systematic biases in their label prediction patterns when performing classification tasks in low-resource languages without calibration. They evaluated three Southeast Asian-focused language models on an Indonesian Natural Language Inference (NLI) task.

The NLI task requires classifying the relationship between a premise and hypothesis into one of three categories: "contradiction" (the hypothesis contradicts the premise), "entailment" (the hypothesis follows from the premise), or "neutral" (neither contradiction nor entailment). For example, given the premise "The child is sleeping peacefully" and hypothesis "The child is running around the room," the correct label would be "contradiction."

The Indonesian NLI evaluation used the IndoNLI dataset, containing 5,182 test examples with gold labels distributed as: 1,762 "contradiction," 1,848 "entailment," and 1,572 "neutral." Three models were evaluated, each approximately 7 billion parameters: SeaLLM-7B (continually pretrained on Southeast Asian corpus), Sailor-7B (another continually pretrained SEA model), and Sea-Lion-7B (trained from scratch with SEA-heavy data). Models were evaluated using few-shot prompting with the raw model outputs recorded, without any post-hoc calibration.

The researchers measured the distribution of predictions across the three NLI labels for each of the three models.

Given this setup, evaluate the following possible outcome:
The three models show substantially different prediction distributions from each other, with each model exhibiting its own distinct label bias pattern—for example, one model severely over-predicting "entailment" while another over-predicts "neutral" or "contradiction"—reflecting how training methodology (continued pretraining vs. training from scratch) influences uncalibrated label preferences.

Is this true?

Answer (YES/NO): NO